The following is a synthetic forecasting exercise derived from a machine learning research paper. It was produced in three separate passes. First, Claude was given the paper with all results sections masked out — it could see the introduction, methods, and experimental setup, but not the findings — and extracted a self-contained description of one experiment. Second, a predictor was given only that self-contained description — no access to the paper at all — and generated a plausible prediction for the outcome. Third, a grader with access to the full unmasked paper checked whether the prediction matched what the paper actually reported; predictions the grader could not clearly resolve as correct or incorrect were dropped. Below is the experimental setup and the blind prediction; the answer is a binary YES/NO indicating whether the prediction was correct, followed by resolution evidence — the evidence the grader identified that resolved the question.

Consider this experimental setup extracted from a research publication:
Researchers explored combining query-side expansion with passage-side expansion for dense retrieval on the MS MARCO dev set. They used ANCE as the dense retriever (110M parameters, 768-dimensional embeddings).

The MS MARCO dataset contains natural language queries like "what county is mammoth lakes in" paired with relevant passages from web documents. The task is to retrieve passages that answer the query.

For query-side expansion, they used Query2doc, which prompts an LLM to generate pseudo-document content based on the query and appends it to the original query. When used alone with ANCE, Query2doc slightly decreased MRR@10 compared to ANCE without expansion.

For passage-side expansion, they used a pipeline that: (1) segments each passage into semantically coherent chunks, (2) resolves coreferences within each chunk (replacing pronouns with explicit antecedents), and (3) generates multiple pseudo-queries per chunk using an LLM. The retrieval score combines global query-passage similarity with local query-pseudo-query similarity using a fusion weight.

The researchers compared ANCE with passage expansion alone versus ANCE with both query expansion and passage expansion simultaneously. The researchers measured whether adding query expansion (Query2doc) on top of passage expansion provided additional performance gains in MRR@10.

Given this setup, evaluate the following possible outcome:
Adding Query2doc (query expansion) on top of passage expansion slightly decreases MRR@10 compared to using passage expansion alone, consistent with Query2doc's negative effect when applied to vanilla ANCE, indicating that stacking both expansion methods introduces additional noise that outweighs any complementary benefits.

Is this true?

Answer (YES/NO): NO